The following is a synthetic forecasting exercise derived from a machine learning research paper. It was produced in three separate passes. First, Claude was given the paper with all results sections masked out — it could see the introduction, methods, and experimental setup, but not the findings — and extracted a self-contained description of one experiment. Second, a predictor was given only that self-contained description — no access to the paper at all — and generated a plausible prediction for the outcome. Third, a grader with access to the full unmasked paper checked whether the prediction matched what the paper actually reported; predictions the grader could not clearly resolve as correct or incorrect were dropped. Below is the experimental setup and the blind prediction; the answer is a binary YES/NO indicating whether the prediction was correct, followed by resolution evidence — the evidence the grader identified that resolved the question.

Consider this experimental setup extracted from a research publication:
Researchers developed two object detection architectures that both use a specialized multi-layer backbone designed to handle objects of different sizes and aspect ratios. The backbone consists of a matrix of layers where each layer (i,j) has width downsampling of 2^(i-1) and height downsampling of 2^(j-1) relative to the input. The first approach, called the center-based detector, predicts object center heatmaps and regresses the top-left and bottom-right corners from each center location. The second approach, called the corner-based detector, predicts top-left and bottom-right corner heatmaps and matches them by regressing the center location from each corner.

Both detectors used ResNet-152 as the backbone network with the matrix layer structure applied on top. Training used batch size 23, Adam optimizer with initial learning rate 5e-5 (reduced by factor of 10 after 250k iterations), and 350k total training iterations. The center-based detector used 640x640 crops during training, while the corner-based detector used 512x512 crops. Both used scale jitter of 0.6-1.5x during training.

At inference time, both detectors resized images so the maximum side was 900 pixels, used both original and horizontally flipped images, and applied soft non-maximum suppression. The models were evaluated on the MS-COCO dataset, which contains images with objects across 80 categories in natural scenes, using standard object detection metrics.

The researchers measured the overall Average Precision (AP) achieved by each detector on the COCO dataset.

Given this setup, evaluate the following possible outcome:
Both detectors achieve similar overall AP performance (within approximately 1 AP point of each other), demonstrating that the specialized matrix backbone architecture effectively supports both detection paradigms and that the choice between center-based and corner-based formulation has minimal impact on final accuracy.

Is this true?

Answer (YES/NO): NO